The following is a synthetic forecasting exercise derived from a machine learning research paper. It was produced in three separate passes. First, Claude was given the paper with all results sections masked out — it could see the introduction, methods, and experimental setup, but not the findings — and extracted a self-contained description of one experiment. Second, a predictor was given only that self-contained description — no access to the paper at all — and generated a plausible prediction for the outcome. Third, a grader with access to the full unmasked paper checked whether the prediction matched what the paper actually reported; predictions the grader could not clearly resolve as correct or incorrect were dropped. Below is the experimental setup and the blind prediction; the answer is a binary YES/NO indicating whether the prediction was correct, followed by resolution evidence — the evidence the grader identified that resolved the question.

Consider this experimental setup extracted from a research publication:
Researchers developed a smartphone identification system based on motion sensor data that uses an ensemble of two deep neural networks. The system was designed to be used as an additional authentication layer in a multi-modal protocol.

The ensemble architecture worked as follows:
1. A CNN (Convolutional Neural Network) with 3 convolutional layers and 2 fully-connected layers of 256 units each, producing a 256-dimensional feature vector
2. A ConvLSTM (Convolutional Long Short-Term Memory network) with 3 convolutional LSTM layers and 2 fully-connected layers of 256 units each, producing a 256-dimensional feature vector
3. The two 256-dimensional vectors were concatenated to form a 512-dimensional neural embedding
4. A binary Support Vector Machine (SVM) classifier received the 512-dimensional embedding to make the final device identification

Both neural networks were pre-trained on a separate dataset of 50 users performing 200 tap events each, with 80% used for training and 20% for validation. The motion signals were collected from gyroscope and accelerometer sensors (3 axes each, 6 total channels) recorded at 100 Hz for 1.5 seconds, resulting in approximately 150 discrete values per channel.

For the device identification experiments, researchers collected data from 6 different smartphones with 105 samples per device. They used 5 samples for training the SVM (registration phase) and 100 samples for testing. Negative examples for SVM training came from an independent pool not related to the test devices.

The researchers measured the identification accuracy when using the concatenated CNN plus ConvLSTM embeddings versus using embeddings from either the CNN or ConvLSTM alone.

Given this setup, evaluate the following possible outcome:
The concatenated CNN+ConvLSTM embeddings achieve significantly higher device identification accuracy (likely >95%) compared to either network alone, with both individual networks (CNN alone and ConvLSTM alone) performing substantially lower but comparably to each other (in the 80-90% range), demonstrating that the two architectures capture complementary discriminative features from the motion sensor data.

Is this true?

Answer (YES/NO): NO